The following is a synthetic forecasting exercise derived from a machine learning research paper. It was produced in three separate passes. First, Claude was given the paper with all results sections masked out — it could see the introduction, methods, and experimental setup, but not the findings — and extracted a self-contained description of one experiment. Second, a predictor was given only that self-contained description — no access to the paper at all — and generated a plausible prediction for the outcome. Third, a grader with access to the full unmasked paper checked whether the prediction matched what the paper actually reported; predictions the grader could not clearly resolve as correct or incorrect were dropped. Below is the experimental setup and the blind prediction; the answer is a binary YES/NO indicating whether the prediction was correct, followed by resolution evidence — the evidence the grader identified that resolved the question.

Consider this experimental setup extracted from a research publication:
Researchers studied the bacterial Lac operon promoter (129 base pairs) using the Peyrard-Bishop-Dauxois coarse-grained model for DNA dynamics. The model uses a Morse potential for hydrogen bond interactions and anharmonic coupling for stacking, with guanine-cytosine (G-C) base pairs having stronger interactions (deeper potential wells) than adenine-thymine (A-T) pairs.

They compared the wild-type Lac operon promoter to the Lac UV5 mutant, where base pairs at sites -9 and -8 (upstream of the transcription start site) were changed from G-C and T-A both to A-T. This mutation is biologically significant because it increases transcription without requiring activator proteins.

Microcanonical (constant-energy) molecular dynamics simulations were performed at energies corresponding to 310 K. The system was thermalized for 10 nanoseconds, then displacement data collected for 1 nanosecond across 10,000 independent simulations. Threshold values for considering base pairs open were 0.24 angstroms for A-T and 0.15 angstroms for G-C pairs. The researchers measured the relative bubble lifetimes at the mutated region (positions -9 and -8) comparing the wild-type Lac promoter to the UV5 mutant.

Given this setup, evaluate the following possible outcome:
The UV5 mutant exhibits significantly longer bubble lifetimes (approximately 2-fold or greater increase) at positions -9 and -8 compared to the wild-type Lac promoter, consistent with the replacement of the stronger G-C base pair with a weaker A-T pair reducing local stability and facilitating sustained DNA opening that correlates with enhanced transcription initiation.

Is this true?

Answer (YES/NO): NO